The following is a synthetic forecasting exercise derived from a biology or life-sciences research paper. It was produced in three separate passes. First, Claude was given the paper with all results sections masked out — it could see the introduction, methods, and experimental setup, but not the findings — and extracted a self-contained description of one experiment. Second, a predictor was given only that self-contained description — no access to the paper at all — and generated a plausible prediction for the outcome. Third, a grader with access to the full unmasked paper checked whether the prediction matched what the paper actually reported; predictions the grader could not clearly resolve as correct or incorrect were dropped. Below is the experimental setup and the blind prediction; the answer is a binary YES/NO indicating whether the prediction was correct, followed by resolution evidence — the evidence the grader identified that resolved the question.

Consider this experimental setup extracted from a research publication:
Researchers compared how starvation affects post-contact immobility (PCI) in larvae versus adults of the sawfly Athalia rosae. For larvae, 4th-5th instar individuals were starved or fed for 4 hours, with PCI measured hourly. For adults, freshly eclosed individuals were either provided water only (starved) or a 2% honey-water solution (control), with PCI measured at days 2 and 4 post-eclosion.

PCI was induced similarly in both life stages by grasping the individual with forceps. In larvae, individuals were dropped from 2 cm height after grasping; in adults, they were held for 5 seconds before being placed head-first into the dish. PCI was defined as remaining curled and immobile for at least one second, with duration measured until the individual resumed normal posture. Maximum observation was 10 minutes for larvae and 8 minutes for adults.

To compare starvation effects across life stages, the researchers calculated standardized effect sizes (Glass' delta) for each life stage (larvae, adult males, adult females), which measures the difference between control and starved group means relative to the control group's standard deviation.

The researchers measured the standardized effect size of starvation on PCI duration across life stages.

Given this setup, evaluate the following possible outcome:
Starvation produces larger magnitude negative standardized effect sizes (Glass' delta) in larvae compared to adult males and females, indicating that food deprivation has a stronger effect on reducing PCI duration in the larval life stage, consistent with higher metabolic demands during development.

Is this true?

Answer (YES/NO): YES